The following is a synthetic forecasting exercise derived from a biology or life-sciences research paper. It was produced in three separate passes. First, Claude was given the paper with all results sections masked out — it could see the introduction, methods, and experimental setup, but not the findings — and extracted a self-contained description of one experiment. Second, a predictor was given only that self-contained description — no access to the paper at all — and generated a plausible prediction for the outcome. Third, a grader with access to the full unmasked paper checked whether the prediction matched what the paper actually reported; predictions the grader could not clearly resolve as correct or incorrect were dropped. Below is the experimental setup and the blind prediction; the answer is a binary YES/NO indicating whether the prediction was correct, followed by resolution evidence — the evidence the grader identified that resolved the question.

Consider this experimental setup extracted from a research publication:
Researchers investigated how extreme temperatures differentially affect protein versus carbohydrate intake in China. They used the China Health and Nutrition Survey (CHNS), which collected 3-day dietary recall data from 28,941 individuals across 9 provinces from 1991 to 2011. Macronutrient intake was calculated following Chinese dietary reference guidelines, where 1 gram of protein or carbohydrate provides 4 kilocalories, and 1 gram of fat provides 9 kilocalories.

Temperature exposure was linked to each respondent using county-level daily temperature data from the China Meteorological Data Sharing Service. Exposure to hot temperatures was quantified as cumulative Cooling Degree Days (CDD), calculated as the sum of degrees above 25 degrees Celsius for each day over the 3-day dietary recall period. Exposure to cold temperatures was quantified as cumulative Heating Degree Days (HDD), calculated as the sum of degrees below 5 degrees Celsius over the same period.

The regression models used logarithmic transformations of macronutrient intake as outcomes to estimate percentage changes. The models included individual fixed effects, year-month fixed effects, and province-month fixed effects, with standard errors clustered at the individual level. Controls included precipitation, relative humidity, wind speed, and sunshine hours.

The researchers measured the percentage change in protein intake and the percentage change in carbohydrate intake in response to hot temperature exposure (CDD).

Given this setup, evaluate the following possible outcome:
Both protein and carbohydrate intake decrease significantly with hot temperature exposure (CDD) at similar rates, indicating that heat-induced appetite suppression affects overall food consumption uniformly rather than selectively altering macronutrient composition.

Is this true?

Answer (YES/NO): NO